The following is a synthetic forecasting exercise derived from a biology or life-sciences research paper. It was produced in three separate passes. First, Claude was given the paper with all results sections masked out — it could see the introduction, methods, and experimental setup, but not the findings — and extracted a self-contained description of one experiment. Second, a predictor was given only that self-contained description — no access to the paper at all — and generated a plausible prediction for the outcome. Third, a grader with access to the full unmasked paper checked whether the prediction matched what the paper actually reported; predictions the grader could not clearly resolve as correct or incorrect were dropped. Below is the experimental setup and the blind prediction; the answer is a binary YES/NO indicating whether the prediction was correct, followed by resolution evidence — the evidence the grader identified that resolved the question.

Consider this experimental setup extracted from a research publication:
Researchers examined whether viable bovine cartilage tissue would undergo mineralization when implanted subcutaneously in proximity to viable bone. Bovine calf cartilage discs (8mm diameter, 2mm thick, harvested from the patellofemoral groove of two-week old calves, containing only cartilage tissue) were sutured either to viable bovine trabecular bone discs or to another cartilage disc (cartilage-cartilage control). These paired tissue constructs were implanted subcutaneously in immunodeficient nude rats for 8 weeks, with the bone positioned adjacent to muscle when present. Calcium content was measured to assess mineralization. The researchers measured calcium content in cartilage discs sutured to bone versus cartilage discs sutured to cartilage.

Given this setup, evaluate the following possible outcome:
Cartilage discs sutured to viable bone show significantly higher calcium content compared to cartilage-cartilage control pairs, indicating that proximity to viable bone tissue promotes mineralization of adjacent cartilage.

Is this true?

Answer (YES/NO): NO